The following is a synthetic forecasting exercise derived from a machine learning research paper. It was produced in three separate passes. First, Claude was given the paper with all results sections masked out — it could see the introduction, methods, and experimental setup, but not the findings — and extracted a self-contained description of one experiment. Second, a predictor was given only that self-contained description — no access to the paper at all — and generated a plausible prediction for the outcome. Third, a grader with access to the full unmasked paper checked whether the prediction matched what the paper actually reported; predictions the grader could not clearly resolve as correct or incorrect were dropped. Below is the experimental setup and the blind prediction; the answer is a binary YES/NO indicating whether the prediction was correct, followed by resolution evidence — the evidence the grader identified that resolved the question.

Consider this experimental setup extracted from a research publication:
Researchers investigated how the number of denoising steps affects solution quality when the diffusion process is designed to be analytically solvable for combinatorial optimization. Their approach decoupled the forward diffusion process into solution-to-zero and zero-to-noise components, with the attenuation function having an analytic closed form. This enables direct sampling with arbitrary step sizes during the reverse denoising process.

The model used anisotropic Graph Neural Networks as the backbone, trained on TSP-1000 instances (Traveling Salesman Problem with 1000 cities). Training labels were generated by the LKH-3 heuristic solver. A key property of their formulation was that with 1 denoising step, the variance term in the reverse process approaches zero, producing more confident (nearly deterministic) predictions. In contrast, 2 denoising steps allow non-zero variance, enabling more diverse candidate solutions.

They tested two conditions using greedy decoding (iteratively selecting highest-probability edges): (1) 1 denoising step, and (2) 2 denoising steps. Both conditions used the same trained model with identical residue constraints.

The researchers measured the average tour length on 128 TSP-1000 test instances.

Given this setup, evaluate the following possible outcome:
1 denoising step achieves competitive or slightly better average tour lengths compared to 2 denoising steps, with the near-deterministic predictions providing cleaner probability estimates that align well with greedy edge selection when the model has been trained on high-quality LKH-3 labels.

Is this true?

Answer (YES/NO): YES